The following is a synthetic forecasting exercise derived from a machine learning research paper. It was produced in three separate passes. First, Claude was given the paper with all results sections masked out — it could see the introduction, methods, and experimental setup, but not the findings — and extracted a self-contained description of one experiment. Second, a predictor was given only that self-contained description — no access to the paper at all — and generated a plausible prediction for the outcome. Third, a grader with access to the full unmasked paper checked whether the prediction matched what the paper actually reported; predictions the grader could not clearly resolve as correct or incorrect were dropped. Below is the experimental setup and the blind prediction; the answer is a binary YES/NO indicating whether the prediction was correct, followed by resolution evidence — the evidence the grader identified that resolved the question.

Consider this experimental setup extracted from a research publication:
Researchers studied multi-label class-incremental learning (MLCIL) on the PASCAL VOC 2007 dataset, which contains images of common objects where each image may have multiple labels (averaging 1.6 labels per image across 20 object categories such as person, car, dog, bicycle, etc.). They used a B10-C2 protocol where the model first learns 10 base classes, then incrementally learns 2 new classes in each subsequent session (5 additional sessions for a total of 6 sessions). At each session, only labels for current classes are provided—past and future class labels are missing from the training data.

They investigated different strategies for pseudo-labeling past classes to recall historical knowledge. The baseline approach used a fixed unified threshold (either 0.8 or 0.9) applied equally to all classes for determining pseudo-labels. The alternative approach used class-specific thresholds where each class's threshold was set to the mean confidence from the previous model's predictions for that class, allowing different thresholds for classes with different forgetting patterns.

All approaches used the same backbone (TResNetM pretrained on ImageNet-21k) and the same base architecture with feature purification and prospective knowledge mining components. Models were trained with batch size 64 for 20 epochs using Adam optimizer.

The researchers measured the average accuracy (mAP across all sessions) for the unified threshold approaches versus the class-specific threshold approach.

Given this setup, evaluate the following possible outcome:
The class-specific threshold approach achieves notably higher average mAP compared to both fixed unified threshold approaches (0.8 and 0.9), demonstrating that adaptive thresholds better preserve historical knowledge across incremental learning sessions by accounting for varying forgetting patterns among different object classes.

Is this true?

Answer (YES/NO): YES